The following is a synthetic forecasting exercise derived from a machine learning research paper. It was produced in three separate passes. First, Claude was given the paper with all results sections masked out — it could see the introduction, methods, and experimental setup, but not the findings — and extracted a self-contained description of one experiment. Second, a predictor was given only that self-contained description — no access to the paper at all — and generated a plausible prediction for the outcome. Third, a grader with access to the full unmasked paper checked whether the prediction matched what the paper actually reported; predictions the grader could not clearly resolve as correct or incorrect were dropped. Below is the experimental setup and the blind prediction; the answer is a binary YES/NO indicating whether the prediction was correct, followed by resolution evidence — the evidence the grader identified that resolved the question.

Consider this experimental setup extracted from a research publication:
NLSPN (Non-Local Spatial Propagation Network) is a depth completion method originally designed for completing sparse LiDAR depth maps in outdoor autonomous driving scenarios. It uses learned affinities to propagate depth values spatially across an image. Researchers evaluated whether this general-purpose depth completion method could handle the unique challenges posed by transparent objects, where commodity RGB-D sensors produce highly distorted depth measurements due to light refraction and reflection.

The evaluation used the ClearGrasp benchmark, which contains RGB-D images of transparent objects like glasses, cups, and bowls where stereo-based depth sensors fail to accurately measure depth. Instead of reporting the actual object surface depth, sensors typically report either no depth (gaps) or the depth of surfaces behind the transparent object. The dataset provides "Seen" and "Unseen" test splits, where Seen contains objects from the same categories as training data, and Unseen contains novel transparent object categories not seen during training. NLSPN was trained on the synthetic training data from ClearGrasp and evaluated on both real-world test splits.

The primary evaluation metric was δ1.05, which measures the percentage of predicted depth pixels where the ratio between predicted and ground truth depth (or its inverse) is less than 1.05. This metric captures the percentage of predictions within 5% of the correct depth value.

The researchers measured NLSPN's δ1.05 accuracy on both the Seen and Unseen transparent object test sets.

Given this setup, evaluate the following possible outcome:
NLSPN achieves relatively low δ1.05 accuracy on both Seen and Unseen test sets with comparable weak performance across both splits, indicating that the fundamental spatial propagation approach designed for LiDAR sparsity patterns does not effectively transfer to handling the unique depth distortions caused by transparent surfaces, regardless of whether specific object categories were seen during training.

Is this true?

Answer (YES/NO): YES